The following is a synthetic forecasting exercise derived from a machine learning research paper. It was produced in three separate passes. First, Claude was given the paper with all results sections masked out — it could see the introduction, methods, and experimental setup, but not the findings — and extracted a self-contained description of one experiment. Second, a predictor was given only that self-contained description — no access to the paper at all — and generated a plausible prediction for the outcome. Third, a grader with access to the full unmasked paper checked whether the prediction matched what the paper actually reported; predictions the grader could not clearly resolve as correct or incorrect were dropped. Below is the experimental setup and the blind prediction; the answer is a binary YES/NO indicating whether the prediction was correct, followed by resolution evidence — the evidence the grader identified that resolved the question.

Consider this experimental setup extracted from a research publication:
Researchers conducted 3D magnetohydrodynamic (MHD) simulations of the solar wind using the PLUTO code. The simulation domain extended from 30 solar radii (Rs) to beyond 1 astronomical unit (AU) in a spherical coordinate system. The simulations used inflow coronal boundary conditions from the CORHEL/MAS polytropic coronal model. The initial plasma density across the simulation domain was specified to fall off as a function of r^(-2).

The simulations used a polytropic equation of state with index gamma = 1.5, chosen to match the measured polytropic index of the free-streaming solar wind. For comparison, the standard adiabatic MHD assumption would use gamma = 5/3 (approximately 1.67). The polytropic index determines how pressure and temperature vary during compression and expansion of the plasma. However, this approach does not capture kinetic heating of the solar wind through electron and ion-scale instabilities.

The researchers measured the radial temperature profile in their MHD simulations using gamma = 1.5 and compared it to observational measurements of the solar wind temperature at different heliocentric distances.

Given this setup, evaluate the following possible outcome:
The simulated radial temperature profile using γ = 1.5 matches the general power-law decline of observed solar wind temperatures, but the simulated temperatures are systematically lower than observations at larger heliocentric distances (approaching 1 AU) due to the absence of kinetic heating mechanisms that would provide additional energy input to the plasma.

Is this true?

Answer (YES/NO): YES